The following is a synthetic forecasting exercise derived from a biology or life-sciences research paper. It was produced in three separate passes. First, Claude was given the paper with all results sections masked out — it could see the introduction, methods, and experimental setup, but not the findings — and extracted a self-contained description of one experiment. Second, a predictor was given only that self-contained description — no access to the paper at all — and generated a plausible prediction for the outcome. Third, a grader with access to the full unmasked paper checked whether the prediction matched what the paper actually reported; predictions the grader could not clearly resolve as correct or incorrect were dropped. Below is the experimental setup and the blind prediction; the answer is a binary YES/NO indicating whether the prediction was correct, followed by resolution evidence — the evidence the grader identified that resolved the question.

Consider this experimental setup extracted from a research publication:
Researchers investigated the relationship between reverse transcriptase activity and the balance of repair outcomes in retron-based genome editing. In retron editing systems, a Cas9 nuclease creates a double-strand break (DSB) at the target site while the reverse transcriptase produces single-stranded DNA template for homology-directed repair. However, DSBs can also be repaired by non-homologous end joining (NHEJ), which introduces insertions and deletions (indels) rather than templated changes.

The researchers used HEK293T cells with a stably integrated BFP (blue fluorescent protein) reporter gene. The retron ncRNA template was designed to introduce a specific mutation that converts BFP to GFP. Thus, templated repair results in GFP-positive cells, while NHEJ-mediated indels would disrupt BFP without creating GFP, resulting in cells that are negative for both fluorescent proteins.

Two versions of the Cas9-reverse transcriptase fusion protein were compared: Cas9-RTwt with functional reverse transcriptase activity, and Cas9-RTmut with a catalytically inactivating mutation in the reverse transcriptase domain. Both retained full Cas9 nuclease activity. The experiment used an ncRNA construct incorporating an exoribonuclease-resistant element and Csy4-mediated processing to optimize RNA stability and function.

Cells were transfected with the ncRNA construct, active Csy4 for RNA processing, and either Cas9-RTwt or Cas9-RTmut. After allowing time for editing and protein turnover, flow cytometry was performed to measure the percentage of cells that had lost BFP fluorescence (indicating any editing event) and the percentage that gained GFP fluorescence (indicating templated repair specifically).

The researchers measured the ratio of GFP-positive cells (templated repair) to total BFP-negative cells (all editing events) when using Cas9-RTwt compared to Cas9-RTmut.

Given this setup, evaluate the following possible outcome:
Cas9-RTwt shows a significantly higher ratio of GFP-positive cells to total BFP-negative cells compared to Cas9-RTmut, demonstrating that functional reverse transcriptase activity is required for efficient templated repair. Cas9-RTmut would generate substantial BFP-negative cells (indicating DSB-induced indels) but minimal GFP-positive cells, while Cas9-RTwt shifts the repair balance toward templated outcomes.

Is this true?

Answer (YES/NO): YES